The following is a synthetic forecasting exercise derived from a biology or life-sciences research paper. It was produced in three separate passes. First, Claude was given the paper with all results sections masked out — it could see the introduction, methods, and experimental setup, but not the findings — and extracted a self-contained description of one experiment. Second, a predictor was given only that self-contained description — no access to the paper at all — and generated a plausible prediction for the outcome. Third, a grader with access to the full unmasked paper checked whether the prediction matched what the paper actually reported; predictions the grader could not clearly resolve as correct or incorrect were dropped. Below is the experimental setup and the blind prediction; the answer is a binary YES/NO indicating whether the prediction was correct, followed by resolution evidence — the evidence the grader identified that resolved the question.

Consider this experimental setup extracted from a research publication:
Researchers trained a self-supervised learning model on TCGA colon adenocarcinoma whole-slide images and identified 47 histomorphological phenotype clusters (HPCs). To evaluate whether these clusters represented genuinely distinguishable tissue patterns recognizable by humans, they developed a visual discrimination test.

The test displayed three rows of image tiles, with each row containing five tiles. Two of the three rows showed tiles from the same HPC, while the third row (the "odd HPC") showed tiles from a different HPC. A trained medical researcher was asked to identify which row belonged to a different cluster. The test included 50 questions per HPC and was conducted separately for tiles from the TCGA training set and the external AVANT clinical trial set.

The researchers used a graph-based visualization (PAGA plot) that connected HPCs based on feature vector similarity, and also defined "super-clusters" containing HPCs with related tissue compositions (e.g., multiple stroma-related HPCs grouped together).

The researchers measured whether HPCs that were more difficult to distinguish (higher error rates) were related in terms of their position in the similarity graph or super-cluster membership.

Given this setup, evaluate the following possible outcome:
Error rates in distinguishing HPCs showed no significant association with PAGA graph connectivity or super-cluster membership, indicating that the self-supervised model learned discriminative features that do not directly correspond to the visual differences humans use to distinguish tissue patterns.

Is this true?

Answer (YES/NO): NO